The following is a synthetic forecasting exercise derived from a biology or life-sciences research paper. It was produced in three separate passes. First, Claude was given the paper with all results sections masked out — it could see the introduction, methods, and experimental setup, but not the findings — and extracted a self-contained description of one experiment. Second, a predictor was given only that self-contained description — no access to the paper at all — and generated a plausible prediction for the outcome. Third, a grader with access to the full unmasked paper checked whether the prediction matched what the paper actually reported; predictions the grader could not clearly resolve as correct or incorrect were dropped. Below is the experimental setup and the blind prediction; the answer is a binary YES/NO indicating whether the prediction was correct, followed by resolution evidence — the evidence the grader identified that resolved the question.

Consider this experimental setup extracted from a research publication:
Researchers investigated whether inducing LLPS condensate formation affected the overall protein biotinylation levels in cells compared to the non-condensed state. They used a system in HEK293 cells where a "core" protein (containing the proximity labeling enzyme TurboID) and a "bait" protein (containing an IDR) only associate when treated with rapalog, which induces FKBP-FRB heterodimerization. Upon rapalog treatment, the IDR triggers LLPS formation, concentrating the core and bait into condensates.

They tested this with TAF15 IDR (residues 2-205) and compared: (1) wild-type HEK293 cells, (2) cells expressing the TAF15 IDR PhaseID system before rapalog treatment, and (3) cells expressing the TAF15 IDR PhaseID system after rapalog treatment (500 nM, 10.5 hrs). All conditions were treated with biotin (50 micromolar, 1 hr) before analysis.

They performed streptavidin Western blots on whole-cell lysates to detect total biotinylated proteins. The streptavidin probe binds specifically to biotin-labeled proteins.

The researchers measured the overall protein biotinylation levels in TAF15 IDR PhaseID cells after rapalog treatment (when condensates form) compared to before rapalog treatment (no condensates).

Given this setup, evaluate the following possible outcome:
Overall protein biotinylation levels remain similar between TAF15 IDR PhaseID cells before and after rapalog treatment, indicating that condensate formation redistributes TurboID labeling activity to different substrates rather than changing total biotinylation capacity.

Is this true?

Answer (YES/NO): NO